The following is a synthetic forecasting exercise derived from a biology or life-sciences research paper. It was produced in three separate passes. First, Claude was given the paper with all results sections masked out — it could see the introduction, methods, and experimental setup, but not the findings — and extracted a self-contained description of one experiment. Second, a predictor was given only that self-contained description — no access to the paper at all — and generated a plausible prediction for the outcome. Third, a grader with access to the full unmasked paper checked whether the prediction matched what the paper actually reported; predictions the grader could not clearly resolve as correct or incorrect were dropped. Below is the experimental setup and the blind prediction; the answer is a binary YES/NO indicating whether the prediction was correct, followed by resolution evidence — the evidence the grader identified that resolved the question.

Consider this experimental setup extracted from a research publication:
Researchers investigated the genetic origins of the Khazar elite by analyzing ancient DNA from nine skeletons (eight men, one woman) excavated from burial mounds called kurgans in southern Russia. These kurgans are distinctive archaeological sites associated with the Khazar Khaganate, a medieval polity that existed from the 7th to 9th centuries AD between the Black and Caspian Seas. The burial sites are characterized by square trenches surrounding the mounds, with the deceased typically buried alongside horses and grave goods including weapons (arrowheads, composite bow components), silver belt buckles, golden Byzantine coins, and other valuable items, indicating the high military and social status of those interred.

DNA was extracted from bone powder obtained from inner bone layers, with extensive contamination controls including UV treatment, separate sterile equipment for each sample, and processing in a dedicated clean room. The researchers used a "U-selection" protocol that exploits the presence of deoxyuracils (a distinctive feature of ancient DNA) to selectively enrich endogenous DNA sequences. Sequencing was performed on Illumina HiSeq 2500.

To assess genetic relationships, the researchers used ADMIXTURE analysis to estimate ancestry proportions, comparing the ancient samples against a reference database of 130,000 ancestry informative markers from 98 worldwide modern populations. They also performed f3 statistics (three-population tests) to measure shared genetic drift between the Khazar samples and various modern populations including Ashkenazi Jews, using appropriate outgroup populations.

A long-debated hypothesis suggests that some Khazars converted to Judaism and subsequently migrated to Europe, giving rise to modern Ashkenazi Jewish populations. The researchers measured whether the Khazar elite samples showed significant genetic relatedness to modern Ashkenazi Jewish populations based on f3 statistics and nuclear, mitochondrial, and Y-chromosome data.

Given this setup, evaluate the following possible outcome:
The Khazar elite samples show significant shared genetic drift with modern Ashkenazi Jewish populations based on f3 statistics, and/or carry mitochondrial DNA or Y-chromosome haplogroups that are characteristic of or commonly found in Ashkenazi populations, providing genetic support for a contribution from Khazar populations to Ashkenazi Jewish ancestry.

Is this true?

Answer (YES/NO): NO